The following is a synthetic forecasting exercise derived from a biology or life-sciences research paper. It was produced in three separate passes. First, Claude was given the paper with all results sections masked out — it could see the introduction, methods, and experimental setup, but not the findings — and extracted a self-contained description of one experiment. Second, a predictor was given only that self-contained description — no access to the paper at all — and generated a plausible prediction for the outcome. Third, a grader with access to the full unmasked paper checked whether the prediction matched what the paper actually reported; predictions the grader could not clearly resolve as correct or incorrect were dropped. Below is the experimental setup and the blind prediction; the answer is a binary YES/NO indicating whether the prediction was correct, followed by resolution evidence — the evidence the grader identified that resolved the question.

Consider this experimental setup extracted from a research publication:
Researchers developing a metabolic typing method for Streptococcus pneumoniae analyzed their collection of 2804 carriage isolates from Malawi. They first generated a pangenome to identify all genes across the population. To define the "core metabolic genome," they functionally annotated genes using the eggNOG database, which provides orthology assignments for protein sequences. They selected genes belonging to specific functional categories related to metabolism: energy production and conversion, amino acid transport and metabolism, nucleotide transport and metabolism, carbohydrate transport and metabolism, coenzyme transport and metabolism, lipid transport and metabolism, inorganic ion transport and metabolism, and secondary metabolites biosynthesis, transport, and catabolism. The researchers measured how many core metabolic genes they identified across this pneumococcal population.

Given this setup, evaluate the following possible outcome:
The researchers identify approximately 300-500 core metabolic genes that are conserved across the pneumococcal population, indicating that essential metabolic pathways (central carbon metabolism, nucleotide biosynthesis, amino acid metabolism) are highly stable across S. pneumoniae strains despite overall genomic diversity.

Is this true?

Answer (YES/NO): YES